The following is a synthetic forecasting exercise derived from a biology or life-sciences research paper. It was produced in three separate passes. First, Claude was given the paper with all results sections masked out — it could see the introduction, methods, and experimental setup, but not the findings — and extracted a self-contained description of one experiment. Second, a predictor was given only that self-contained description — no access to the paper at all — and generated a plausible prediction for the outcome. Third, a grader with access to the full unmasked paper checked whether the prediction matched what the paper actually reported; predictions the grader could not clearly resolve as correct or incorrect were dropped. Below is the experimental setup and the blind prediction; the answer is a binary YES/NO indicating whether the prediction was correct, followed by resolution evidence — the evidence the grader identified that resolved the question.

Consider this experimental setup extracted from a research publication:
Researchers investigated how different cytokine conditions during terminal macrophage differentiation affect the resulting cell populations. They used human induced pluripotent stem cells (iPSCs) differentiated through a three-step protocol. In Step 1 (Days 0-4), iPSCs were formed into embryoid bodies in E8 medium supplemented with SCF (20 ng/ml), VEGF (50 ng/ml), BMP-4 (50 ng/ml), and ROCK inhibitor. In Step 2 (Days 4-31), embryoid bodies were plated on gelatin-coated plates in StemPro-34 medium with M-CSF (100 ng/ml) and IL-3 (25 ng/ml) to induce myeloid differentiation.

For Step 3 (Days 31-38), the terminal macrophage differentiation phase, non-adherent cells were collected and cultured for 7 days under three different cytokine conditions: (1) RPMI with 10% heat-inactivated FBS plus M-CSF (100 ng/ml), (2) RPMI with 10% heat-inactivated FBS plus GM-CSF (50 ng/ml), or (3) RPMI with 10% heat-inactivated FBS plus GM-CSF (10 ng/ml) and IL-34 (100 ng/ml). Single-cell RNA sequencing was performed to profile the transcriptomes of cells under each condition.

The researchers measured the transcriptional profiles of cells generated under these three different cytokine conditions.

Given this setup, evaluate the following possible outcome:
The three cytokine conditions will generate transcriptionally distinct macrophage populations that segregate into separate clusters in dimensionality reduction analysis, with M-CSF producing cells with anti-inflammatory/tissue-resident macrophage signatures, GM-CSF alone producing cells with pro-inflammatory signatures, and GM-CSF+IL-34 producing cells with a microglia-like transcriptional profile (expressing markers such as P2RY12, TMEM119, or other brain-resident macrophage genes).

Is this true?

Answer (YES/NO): NO